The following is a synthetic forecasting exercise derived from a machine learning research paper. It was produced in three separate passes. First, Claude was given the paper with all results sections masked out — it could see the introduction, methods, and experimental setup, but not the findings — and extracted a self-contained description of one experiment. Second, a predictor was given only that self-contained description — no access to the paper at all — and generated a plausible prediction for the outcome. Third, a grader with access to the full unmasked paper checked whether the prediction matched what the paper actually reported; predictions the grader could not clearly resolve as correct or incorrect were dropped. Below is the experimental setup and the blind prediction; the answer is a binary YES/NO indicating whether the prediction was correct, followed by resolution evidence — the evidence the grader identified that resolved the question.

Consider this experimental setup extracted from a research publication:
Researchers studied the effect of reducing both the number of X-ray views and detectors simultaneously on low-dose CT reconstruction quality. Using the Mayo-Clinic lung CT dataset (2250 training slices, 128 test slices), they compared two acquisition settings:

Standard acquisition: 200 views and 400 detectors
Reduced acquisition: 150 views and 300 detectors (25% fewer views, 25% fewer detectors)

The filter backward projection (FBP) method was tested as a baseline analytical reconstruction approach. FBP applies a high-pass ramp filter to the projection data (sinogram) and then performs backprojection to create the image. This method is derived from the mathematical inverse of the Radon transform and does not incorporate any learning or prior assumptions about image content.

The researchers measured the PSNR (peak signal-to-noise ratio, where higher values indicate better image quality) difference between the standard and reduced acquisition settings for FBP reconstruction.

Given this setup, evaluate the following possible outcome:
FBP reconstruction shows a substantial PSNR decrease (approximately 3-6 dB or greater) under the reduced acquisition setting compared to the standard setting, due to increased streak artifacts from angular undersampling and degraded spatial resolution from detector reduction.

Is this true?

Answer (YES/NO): YES